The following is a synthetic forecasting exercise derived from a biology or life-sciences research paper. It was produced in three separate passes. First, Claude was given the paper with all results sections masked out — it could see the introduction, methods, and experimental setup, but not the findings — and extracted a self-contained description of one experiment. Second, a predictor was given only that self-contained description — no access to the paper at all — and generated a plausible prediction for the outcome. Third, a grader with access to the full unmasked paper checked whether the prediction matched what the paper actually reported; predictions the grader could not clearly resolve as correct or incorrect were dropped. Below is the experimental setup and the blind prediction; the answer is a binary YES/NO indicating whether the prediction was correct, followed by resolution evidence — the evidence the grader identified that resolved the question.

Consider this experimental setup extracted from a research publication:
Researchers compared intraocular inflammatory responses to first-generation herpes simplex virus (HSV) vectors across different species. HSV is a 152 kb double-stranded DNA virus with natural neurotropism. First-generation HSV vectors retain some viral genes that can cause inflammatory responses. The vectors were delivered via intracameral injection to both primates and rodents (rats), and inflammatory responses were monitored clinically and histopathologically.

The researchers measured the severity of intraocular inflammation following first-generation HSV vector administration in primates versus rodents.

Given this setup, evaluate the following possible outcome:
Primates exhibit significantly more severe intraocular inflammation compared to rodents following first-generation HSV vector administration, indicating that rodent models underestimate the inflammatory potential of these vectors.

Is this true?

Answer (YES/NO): YES